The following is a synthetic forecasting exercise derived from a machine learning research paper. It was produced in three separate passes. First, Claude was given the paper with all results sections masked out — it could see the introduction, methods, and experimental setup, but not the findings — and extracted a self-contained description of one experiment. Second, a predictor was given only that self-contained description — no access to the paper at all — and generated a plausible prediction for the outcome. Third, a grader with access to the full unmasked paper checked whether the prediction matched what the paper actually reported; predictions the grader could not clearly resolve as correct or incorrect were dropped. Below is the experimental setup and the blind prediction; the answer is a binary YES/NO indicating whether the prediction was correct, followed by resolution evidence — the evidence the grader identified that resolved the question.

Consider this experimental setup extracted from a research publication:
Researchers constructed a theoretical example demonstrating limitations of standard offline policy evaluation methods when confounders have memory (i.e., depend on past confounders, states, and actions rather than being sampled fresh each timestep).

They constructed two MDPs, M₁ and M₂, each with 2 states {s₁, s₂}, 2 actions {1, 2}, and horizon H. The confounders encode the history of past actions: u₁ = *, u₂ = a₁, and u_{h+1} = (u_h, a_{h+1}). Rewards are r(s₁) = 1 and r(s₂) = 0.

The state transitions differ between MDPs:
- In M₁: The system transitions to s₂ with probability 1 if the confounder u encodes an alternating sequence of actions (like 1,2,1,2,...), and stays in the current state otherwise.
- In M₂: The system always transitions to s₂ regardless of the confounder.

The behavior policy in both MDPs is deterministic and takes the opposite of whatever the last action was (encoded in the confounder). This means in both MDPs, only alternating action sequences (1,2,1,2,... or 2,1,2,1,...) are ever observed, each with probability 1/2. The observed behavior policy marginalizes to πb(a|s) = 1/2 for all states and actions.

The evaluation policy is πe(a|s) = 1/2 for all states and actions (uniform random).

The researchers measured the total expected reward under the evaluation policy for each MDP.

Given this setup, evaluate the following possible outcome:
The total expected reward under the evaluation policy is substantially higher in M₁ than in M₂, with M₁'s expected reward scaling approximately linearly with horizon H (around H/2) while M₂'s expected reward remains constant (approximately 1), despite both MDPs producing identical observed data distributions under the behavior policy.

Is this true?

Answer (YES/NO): NO